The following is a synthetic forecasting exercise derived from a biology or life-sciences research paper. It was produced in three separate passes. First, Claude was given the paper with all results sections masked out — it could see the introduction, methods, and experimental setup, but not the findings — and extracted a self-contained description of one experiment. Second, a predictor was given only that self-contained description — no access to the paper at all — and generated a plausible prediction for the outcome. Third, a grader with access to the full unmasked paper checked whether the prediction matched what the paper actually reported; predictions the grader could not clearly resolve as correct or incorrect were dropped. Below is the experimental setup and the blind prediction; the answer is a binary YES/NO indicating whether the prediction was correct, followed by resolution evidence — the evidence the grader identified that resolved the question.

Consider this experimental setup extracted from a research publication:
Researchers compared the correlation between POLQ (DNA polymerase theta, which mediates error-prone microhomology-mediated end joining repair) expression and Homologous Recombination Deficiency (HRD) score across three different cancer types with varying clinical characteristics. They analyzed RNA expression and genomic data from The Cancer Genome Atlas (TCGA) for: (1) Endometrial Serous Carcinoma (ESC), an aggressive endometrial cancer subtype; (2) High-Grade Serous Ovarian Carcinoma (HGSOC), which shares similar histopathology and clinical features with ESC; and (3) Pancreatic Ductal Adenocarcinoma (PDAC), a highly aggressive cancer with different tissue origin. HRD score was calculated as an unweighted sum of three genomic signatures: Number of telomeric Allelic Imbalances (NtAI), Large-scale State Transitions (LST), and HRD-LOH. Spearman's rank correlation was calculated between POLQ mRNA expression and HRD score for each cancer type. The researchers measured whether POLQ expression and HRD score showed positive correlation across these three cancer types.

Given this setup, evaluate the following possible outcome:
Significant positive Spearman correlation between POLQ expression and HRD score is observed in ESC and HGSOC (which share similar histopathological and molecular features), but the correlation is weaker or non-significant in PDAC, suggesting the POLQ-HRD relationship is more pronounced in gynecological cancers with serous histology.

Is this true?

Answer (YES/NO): NO